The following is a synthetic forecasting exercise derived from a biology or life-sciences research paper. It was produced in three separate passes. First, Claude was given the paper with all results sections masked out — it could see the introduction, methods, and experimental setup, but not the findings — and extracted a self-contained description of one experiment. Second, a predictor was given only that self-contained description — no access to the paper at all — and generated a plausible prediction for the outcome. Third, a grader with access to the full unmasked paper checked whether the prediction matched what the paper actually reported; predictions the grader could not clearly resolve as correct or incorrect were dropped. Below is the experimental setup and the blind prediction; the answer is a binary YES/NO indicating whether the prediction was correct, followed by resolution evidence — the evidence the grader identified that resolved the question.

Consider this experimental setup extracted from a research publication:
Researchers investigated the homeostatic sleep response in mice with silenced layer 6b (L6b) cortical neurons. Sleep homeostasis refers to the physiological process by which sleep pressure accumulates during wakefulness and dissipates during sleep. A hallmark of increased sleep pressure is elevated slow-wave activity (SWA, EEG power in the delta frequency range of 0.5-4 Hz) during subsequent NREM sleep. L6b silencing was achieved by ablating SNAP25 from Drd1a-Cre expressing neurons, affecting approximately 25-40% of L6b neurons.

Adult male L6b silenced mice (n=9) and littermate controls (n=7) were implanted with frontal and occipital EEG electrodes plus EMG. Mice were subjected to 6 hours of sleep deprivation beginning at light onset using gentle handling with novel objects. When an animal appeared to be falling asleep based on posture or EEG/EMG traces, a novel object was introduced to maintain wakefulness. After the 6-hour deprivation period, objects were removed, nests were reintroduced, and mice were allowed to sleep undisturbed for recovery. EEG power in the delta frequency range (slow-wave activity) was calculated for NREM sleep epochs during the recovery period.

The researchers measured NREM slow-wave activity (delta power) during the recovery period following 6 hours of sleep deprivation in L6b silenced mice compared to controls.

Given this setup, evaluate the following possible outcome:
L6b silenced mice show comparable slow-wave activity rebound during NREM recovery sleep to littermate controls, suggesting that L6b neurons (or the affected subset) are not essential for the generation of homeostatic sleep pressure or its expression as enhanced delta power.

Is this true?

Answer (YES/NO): NO